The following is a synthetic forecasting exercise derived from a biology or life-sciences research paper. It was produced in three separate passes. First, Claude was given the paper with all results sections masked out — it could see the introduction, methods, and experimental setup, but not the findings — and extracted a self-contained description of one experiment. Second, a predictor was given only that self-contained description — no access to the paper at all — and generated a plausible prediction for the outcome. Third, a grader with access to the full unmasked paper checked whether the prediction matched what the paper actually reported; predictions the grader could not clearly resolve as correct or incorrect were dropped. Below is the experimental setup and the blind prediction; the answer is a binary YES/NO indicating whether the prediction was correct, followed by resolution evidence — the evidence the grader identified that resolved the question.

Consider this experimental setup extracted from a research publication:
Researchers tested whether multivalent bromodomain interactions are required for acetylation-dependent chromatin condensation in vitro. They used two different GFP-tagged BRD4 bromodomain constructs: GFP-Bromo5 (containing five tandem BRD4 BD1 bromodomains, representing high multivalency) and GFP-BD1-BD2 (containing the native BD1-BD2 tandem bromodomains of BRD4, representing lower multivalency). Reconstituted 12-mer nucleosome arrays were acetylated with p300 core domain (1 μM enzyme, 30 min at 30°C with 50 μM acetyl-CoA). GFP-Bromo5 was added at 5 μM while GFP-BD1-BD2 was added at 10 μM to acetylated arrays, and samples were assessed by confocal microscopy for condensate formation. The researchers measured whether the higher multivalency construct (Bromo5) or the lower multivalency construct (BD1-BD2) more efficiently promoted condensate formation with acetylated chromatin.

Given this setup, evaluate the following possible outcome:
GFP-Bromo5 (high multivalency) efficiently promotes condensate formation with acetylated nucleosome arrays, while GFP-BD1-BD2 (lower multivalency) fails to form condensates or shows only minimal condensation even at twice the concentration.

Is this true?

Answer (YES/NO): NO